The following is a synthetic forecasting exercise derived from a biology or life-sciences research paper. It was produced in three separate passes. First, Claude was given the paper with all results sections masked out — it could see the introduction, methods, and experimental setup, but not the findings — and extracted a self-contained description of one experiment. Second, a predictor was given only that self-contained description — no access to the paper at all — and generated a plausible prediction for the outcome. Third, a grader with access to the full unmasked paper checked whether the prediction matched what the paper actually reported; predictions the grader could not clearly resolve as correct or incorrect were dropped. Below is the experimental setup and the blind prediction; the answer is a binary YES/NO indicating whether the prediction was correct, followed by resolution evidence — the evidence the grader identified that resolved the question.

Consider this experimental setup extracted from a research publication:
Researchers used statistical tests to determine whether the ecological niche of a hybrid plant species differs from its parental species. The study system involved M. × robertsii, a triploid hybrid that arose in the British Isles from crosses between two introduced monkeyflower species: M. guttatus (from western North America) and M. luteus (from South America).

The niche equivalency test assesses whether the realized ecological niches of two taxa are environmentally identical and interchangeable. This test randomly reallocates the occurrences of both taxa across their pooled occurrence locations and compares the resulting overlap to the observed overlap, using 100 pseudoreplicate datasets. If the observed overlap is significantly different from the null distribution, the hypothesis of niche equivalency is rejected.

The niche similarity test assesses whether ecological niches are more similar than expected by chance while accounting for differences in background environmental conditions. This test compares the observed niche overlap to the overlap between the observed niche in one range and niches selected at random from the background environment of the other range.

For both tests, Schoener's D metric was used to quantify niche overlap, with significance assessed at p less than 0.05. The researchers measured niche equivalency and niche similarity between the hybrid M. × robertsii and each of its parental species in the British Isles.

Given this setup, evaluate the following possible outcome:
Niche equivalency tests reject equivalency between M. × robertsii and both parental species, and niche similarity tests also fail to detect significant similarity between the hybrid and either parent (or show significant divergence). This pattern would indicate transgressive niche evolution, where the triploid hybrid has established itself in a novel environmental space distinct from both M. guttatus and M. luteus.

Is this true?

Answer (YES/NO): NO